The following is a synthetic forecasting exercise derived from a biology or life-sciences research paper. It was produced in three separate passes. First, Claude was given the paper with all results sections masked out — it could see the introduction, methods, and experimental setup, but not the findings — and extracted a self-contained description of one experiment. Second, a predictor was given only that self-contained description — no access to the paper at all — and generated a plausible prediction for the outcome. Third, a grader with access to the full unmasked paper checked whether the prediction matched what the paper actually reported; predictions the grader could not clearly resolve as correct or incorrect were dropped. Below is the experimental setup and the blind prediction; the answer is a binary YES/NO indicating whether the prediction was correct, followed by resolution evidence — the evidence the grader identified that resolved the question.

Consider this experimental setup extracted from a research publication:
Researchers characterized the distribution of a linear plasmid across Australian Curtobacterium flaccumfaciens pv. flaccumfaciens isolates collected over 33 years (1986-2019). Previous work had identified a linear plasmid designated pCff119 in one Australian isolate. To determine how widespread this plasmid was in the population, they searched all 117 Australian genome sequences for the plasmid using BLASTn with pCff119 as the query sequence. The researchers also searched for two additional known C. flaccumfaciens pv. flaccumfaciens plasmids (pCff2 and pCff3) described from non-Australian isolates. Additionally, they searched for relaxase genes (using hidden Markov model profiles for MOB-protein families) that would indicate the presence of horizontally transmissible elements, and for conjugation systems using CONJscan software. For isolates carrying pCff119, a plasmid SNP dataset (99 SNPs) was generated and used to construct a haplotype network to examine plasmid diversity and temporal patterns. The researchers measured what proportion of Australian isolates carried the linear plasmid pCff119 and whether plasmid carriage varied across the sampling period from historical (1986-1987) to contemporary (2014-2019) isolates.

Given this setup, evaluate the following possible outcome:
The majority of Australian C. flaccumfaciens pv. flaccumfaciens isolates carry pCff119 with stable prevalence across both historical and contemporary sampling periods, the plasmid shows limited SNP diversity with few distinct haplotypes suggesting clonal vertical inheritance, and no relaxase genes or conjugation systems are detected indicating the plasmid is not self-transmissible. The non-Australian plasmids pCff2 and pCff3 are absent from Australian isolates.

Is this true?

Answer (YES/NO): NO